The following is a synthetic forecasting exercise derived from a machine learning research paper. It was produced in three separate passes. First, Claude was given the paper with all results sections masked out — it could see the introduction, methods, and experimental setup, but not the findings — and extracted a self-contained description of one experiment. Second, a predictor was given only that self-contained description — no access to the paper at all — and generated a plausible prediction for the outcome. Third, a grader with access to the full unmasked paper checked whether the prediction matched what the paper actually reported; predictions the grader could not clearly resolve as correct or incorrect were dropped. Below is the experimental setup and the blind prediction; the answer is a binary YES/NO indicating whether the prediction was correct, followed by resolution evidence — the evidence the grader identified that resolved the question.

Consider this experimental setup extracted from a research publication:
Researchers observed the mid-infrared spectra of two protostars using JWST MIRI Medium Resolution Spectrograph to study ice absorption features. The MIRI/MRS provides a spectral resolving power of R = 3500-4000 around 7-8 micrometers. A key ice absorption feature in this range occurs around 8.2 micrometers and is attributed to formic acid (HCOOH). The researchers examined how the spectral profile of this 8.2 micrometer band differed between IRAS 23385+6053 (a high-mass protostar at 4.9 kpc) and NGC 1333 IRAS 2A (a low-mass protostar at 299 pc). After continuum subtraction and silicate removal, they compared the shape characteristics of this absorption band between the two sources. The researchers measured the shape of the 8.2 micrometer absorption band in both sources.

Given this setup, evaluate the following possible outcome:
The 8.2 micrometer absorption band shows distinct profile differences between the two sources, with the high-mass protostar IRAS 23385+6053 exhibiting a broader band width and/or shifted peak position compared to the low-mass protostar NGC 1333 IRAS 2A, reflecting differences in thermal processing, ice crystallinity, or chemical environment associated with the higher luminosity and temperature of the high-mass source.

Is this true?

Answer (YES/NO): NO